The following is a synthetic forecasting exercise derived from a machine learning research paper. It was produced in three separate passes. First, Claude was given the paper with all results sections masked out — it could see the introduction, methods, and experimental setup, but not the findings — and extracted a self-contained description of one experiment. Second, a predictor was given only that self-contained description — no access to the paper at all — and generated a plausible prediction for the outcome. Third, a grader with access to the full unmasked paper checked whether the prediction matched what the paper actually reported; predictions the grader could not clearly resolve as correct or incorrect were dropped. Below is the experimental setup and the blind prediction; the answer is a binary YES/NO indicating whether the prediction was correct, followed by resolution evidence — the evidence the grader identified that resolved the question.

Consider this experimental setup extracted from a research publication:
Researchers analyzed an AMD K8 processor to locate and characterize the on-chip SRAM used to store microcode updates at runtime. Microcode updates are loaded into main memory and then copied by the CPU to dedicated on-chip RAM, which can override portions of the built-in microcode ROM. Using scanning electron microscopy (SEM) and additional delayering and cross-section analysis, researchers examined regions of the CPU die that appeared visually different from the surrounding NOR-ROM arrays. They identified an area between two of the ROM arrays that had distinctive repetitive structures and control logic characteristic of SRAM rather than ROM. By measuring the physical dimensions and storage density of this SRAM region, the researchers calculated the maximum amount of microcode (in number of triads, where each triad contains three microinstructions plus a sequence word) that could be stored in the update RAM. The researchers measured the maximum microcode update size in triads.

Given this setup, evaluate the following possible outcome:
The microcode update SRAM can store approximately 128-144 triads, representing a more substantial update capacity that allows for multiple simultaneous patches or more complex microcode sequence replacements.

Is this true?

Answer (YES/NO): NO